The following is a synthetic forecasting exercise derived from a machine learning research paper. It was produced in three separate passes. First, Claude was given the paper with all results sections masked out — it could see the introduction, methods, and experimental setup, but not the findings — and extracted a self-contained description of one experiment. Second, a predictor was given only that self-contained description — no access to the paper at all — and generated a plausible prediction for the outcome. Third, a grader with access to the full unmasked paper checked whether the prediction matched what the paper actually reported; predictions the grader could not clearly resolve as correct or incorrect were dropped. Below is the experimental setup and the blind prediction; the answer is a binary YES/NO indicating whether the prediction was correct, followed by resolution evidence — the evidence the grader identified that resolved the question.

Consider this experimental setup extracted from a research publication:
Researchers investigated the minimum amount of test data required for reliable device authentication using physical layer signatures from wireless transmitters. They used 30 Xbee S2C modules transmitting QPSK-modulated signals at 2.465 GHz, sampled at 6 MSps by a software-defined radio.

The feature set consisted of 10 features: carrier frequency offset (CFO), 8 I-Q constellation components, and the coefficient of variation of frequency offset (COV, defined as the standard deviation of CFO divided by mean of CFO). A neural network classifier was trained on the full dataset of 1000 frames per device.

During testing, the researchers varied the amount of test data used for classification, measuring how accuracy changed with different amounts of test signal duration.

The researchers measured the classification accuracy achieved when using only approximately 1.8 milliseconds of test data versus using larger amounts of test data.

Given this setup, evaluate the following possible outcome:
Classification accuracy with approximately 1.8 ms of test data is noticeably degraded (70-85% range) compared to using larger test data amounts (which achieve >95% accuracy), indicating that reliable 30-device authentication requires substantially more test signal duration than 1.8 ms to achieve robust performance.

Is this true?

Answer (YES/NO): NO